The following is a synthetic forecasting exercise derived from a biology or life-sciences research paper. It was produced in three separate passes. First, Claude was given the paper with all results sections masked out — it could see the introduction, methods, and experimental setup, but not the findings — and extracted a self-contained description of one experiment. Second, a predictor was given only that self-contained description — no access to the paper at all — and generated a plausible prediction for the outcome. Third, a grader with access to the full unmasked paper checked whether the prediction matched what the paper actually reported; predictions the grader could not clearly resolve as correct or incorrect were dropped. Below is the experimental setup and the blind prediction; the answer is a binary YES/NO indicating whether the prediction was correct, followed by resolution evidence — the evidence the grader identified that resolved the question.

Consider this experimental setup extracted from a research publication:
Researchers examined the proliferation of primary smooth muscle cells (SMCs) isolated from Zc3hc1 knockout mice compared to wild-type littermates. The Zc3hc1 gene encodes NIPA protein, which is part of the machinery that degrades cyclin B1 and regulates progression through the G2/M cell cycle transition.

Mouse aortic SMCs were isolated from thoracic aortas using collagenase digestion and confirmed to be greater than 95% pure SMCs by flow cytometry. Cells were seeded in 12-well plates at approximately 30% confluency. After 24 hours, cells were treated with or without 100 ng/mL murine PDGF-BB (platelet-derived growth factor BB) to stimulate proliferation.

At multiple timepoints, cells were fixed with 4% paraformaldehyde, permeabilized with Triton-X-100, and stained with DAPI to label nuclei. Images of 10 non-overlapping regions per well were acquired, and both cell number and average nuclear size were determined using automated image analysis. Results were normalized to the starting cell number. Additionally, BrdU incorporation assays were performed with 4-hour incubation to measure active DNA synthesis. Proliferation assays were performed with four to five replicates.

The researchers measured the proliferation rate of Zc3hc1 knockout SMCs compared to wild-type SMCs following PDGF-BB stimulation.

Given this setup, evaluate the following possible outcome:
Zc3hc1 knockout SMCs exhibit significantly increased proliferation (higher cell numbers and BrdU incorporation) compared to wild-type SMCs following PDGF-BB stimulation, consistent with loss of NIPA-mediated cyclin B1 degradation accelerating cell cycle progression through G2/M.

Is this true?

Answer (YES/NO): NO